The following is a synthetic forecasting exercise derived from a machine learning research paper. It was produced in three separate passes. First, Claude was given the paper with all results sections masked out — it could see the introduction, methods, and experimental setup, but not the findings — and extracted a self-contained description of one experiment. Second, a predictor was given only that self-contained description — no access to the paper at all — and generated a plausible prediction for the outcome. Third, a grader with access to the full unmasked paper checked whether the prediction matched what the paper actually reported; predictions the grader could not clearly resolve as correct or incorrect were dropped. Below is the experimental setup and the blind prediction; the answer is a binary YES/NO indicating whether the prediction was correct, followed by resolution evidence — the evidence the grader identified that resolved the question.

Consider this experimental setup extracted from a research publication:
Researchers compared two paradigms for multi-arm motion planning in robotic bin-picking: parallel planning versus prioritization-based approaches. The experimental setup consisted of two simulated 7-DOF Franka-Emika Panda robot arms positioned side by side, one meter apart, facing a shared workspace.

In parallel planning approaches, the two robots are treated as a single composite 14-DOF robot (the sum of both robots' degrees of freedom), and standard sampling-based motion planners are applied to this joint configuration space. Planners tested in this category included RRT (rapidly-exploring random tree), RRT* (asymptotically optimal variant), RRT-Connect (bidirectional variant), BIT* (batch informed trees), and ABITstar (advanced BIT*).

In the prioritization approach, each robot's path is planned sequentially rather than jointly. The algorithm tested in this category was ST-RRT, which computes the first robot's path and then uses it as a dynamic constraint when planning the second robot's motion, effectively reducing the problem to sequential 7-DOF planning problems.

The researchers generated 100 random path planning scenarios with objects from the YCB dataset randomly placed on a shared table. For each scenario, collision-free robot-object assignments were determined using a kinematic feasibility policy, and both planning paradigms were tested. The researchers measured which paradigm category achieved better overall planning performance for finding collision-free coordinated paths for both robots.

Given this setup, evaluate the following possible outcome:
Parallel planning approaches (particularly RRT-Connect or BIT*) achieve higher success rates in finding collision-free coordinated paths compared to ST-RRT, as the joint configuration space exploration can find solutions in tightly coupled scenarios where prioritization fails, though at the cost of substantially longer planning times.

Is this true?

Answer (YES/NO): NO